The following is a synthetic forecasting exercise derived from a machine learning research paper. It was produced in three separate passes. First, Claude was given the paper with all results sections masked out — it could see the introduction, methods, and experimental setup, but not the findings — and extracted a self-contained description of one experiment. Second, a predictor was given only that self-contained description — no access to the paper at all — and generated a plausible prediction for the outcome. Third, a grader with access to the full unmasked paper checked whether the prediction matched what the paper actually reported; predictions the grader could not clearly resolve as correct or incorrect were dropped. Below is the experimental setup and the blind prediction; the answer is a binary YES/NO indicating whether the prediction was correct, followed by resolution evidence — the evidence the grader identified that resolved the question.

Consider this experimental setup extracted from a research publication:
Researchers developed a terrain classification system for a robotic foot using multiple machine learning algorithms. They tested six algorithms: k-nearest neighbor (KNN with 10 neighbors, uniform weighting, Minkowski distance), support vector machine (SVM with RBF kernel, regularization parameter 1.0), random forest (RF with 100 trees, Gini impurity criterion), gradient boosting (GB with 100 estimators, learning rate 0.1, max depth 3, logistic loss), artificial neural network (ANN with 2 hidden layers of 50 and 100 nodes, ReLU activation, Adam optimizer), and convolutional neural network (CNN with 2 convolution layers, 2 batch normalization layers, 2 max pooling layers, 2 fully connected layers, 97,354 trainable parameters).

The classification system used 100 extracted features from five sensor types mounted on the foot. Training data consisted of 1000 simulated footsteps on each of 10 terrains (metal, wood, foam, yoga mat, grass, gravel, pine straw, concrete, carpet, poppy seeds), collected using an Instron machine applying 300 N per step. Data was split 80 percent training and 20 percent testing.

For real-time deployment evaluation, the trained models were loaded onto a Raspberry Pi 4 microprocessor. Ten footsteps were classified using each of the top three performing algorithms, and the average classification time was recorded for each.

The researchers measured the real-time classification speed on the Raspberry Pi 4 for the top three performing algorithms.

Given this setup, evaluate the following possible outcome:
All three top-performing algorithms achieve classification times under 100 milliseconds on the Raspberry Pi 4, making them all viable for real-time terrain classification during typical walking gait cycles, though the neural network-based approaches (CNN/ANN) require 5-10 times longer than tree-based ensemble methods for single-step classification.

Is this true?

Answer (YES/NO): NO